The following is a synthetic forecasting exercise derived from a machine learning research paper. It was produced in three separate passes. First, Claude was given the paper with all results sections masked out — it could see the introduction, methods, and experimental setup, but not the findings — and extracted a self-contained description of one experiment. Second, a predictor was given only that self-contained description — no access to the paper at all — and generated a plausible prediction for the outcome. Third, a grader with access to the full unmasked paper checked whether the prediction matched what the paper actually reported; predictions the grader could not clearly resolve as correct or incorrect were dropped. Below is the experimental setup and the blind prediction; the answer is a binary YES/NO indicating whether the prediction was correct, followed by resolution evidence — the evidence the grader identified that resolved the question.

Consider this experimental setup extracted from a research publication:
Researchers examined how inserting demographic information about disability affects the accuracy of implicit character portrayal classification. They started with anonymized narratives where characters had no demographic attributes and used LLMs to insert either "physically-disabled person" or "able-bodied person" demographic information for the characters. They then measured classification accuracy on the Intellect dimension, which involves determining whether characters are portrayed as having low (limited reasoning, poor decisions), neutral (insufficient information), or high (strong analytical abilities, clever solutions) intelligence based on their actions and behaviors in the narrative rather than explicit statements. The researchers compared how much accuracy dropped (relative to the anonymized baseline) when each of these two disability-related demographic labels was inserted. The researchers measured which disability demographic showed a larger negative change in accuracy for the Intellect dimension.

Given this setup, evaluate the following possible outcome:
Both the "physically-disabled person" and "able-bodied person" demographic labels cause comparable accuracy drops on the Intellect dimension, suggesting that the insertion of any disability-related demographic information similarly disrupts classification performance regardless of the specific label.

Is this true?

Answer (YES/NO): NO